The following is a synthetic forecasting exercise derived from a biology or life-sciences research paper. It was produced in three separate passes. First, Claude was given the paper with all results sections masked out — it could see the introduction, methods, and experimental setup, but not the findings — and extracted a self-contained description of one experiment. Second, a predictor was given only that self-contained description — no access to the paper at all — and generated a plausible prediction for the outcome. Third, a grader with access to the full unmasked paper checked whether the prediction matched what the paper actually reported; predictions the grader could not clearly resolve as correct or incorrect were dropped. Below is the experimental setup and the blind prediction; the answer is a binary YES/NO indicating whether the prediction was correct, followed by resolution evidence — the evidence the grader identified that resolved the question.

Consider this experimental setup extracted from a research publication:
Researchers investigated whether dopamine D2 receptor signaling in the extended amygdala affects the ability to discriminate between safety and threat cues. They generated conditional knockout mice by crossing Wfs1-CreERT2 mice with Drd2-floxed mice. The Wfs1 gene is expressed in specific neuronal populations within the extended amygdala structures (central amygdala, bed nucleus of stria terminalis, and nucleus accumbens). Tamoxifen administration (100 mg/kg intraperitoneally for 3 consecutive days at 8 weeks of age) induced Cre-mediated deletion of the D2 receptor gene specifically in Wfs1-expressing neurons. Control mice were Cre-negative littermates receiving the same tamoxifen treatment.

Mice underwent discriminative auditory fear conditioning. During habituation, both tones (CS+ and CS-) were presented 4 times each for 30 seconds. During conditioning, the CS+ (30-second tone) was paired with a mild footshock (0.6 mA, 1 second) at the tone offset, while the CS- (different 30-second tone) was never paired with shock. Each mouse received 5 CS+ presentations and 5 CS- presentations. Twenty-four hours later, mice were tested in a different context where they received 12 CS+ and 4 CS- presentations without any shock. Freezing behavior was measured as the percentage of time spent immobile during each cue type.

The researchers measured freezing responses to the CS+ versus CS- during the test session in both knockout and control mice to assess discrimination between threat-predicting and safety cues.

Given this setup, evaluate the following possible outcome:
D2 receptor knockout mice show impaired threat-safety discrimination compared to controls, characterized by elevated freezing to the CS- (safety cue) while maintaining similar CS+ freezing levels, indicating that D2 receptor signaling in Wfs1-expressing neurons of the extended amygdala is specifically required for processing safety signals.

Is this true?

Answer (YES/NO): NO